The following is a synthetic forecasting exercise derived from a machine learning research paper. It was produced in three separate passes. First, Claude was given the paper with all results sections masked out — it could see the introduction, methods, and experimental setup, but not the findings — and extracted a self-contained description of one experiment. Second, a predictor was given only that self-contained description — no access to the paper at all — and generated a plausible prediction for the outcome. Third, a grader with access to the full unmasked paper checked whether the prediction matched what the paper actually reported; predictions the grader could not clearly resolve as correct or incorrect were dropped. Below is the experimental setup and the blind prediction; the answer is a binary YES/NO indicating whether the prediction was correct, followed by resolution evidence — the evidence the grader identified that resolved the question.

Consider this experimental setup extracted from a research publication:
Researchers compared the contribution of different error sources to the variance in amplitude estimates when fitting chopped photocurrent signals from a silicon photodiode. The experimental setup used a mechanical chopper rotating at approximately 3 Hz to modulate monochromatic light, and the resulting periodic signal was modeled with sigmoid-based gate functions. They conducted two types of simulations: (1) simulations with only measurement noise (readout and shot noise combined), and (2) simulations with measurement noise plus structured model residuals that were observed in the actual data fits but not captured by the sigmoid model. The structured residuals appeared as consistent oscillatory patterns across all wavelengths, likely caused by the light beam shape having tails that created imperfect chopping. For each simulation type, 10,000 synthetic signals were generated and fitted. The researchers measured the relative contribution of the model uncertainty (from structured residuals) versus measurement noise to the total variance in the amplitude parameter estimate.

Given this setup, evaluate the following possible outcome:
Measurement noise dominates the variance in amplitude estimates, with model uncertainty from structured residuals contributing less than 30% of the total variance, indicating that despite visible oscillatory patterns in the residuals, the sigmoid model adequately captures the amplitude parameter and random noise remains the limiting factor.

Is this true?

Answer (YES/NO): NO